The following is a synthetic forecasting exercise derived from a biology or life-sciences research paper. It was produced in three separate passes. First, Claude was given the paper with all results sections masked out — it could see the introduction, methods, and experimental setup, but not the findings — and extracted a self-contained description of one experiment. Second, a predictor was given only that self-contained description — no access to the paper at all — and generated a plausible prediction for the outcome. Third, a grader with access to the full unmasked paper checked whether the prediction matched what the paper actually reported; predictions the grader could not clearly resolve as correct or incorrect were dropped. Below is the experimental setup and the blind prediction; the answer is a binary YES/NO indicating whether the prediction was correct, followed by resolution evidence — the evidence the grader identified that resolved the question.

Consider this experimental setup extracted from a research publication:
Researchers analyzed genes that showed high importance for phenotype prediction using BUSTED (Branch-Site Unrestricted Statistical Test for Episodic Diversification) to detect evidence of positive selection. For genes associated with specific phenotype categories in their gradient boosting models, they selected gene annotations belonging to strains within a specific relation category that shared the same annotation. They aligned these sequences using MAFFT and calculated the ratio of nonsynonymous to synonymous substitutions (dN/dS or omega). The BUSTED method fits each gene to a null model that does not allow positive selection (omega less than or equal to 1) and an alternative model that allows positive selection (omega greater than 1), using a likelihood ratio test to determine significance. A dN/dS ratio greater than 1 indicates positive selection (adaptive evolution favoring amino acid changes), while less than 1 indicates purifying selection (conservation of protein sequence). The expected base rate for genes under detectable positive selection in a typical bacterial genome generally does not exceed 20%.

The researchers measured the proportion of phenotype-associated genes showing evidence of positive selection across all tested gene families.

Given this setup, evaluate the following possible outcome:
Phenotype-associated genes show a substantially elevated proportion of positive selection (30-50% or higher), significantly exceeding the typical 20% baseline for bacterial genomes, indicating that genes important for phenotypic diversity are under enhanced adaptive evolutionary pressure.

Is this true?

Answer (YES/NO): YES